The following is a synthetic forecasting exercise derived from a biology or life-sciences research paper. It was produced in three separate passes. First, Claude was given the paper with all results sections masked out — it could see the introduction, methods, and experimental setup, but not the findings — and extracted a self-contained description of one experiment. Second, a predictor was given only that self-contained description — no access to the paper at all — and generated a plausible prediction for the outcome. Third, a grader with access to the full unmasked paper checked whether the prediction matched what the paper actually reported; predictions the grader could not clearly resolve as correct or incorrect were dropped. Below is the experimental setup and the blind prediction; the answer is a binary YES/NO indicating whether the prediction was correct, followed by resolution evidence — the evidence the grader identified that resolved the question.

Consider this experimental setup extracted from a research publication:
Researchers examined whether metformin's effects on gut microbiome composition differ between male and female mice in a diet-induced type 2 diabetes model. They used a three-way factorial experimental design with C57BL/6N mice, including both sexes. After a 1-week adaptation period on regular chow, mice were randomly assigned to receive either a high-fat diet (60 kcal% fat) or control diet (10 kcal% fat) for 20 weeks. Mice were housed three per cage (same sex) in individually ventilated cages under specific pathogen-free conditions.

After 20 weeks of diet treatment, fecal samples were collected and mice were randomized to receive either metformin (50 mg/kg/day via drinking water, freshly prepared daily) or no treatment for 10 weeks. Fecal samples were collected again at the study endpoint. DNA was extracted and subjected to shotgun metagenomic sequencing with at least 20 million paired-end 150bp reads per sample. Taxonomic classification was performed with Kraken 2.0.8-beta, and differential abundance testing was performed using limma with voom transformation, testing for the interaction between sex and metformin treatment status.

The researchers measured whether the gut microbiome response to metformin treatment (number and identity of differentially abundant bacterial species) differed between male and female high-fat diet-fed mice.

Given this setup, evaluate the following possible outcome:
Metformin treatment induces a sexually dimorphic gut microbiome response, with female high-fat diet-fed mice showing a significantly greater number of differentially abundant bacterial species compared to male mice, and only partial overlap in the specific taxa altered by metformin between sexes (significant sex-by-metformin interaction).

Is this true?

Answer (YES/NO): YES